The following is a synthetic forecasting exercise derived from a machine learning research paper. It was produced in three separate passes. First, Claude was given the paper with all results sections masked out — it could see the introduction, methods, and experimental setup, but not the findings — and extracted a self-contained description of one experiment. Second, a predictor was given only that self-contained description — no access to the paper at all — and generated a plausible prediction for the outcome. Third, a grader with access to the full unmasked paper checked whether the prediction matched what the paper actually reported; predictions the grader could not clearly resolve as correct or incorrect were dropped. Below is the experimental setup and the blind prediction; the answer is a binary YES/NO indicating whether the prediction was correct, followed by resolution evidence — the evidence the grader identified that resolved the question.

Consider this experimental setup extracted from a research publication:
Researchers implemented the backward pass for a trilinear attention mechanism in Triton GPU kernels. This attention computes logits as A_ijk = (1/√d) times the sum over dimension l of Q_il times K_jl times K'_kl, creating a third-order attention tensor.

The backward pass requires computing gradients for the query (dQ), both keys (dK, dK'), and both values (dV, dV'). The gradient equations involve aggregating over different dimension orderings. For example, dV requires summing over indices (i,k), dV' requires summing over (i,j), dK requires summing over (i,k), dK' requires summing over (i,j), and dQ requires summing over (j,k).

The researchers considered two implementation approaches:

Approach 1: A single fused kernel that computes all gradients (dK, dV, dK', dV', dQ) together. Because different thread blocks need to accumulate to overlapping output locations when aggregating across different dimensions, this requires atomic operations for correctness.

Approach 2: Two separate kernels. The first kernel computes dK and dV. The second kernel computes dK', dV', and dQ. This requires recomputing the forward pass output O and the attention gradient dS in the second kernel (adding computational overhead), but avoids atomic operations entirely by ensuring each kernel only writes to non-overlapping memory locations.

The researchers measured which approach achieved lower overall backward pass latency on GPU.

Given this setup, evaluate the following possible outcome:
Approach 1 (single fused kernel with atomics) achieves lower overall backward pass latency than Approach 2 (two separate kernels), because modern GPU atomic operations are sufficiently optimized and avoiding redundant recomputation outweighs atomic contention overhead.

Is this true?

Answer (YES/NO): NO